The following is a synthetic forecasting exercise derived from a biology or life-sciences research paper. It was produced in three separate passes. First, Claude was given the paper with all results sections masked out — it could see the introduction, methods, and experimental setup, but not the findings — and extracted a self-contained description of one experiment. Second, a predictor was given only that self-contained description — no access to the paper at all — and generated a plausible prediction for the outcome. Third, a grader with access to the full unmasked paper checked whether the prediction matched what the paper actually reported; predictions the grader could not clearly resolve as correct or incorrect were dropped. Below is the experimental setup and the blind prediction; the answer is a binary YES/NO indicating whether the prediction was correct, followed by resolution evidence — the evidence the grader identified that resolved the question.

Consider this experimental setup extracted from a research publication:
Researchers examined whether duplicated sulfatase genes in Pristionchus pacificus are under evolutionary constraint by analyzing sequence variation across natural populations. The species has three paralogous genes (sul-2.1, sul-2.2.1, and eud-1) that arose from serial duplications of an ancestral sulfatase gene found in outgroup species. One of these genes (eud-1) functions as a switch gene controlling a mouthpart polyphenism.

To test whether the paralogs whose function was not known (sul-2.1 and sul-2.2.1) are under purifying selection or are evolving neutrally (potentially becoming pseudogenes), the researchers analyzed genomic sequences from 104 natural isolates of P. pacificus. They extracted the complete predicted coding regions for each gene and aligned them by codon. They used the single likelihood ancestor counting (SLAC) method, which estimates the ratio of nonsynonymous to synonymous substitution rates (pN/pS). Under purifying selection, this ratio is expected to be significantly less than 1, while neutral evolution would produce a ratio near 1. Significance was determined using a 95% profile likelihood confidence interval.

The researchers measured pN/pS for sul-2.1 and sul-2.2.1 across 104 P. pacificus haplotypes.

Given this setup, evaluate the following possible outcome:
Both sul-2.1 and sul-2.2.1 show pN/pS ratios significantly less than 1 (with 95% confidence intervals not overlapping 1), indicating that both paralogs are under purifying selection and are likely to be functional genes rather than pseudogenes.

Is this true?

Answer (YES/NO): YES